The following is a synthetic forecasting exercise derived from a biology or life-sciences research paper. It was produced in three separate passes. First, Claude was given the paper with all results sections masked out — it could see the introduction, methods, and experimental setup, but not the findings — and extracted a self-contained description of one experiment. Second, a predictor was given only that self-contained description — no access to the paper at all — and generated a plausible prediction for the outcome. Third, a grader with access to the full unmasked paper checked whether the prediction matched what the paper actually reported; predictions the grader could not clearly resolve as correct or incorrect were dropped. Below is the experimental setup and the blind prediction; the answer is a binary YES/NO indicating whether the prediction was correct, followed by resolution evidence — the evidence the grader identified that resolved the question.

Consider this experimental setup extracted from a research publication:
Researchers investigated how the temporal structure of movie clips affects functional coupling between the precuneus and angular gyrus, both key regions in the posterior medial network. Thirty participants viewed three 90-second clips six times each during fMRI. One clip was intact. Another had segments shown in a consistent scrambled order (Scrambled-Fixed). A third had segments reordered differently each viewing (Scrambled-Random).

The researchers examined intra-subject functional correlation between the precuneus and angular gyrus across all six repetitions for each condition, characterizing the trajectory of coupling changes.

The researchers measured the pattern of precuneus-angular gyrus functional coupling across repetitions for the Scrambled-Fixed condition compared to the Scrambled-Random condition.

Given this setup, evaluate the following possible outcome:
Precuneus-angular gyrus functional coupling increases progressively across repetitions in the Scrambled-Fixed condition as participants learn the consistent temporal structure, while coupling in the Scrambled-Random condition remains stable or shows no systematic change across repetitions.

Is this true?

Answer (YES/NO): NO